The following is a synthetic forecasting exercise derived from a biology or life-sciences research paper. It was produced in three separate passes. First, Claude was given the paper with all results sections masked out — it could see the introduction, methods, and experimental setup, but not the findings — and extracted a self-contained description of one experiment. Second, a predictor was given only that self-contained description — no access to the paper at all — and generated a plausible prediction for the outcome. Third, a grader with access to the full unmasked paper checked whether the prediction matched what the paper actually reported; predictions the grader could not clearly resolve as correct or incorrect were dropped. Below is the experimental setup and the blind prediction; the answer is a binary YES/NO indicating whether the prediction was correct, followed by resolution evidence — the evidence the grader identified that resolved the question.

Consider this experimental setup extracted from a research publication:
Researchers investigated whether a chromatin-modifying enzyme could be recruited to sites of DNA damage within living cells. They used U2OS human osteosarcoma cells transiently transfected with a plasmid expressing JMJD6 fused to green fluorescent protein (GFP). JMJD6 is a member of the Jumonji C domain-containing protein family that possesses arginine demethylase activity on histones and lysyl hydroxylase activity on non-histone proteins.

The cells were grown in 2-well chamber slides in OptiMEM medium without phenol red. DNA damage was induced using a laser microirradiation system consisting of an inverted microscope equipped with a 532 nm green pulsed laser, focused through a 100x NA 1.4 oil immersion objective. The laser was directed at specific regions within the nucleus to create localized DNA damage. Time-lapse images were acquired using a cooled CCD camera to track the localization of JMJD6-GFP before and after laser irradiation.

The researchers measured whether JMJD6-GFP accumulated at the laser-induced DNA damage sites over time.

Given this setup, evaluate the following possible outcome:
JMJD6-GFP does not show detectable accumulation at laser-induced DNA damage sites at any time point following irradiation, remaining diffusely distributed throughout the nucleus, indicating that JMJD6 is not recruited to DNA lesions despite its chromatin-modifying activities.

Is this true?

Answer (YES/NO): NO